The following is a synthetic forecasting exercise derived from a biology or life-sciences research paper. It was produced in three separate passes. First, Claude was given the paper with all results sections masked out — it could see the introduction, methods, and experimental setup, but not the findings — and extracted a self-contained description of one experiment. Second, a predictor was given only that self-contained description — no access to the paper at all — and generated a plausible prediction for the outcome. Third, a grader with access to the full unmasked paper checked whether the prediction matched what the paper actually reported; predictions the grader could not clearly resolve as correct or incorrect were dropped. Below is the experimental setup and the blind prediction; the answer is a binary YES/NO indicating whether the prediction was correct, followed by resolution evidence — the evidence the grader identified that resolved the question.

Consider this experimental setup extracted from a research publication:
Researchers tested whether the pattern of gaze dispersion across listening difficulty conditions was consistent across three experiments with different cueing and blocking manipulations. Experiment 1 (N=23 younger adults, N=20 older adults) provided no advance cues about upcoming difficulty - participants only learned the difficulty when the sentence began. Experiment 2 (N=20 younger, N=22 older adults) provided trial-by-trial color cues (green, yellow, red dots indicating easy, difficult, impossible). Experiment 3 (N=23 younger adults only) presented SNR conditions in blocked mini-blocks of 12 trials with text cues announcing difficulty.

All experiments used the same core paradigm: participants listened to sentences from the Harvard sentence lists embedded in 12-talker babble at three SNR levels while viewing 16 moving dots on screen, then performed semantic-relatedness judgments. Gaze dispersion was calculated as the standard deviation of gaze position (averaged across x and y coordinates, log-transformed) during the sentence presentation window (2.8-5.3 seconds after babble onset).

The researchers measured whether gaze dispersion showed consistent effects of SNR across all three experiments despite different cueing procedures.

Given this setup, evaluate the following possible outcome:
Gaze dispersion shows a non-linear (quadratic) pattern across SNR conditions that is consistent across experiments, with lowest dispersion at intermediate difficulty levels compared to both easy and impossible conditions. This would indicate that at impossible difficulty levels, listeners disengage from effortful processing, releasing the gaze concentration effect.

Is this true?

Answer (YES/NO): NO